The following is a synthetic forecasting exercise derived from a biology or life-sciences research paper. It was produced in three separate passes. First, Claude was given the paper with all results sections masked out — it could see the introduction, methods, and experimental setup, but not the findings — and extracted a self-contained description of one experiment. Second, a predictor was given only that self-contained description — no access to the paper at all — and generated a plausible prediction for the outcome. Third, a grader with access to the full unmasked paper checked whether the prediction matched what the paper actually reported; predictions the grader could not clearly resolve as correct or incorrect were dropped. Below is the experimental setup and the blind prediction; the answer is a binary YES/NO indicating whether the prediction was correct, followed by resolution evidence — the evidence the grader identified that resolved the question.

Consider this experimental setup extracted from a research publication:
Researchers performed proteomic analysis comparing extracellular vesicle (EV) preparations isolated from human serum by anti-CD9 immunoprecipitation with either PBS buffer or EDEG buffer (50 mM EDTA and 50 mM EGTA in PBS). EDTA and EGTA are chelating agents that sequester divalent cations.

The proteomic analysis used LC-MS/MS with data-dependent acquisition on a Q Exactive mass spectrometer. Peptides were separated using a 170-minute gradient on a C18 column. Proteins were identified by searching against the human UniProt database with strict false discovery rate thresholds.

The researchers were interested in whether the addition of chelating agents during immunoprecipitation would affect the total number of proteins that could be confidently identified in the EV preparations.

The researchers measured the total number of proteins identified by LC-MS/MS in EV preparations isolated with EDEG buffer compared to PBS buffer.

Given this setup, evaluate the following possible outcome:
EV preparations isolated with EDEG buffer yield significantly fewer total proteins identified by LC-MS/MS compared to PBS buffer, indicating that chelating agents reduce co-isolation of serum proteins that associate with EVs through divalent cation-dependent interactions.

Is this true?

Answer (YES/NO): NO